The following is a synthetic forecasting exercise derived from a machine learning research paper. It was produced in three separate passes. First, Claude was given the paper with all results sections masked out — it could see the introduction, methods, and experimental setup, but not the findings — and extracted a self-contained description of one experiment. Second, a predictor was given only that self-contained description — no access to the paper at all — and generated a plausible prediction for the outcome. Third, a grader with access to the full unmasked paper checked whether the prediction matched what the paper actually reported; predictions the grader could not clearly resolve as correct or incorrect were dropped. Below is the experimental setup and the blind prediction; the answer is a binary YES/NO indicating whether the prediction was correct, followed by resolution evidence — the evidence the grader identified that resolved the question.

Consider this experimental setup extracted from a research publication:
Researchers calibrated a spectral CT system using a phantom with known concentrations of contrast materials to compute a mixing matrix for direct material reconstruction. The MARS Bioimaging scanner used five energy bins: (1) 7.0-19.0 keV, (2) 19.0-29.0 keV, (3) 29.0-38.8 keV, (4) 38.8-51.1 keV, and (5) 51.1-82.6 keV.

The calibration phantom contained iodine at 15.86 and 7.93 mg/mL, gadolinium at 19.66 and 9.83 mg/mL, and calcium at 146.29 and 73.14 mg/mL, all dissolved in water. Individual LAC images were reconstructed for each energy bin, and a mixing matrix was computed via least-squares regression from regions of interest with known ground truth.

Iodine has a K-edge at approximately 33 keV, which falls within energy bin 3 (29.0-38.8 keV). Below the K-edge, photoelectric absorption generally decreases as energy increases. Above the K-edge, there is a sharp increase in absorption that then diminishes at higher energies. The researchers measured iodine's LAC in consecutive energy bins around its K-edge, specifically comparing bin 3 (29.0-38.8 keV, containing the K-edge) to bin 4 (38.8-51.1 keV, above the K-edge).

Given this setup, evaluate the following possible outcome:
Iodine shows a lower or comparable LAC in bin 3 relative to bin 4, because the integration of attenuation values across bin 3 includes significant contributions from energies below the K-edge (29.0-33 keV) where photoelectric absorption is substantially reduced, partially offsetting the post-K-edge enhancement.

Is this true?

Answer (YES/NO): YES